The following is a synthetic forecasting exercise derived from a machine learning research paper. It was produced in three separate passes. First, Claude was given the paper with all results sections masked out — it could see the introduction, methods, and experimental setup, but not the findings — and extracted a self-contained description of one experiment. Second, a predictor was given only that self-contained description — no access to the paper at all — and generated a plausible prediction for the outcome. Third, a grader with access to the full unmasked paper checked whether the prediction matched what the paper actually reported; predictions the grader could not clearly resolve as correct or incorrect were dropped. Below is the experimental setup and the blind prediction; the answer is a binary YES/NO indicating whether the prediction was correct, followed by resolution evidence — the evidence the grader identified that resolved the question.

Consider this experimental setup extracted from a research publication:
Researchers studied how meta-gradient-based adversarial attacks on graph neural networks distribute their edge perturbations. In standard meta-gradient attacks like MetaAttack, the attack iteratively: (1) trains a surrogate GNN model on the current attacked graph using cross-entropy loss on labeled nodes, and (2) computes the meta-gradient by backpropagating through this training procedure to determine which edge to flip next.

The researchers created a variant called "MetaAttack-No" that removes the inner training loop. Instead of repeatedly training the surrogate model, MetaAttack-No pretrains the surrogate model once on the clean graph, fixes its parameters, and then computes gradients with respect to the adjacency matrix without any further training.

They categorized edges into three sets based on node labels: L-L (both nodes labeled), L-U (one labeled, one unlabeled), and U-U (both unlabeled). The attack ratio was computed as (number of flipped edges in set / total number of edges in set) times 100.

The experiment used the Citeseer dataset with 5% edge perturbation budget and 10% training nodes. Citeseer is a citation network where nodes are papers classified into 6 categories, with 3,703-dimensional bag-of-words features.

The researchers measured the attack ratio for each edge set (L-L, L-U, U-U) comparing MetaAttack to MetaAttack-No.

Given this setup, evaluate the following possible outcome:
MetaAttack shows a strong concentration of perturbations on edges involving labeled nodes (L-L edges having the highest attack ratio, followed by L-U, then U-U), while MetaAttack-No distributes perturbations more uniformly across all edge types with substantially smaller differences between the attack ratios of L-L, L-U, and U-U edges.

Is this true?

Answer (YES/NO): NO